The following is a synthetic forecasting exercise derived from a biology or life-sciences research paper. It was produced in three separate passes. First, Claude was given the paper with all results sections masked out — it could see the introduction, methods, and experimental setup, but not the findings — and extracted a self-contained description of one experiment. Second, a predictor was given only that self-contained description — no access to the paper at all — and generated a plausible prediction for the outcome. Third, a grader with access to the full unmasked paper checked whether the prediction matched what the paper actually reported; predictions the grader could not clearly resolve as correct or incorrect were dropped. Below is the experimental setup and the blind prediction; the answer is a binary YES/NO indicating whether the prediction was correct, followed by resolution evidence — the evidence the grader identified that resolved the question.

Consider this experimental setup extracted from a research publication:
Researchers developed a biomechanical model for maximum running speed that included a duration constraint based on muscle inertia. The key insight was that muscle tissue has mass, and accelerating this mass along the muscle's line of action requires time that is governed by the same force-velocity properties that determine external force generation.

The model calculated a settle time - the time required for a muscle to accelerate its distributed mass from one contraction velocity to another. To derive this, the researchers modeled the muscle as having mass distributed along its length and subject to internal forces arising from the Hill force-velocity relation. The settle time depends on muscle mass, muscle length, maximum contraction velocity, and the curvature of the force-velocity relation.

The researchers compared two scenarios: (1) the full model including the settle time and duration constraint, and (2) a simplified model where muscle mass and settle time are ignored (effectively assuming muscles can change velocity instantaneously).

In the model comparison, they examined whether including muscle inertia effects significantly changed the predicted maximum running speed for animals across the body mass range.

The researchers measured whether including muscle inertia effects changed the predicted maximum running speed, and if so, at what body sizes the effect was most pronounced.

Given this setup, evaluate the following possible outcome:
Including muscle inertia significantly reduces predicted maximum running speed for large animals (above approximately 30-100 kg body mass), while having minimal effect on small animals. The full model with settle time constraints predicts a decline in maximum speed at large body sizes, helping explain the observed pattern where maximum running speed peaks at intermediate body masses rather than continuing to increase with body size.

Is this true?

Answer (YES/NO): YES